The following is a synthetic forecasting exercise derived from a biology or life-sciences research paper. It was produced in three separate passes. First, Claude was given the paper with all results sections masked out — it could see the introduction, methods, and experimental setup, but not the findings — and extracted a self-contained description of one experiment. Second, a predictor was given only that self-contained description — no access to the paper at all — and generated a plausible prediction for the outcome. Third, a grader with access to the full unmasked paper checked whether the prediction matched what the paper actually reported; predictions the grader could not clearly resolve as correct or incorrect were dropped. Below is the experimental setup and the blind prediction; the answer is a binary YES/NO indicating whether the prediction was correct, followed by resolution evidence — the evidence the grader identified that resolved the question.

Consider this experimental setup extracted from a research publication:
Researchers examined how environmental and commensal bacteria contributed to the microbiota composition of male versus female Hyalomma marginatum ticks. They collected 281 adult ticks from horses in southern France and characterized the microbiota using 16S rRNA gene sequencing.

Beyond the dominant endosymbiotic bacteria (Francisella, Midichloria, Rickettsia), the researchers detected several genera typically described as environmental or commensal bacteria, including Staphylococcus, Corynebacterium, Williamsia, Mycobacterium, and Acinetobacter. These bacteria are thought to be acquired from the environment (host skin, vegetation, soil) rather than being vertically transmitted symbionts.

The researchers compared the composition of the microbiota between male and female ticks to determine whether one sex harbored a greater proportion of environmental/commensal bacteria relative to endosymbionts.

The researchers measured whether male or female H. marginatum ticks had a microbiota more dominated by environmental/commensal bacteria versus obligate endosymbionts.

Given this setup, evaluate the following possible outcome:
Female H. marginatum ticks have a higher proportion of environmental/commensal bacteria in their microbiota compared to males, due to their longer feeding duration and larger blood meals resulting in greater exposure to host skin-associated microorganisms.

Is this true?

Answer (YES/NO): NO